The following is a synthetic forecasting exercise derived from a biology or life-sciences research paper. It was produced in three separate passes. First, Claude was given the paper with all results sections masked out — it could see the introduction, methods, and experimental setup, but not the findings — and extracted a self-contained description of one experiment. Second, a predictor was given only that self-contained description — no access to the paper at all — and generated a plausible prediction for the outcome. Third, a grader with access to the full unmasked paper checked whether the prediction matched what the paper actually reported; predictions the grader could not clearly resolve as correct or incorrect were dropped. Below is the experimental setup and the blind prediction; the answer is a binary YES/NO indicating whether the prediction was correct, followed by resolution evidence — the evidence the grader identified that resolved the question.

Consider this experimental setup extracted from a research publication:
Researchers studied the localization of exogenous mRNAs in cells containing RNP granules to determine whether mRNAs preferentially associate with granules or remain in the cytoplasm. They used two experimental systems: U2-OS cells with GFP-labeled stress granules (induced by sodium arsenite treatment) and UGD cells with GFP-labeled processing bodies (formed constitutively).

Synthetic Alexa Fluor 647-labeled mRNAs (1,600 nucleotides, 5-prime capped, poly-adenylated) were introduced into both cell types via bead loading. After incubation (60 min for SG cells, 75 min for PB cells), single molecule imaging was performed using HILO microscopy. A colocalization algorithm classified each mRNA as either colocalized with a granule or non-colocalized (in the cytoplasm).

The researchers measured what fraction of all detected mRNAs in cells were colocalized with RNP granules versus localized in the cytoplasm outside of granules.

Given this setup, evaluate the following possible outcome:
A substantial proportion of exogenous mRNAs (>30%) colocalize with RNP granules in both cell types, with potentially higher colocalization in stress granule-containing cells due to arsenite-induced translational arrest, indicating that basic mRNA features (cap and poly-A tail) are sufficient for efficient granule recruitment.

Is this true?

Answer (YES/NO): YES